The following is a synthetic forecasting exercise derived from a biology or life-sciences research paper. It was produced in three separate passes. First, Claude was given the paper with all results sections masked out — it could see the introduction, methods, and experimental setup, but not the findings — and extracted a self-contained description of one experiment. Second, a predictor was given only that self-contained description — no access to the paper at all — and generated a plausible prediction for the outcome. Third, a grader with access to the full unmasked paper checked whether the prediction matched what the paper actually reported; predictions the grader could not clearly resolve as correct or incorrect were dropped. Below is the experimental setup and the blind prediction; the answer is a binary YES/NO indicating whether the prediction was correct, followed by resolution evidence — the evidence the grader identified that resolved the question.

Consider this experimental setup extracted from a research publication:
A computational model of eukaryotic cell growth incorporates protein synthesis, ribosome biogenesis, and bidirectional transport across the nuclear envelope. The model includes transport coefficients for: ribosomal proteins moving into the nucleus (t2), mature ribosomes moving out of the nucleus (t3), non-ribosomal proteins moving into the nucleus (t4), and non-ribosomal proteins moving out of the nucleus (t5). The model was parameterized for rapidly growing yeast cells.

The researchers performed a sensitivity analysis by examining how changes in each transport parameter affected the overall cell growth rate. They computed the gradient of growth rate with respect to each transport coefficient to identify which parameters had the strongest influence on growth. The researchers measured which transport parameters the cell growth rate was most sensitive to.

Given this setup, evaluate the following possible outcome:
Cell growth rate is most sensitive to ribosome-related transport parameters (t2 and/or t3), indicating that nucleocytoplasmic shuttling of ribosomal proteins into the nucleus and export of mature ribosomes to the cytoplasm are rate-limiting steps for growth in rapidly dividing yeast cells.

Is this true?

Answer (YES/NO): NO